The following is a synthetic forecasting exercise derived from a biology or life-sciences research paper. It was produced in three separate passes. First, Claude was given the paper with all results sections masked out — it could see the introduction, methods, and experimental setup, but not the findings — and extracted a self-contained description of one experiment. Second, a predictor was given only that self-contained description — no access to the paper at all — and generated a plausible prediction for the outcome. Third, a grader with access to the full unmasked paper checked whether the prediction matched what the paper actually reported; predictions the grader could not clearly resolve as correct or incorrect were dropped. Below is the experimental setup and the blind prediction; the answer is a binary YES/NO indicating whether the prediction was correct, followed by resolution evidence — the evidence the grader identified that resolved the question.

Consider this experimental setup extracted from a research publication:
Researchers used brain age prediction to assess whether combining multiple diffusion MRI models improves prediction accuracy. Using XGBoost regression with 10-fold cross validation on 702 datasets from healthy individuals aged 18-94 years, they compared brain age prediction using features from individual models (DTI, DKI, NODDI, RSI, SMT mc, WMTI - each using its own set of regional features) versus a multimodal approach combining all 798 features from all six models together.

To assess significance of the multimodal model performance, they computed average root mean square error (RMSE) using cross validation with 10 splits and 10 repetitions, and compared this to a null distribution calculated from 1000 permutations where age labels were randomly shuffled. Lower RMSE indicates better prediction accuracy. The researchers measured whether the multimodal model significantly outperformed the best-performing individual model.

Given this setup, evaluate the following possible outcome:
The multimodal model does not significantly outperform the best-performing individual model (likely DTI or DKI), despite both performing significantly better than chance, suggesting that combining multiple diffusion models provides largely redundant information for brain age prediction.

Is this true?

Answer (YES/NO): NO